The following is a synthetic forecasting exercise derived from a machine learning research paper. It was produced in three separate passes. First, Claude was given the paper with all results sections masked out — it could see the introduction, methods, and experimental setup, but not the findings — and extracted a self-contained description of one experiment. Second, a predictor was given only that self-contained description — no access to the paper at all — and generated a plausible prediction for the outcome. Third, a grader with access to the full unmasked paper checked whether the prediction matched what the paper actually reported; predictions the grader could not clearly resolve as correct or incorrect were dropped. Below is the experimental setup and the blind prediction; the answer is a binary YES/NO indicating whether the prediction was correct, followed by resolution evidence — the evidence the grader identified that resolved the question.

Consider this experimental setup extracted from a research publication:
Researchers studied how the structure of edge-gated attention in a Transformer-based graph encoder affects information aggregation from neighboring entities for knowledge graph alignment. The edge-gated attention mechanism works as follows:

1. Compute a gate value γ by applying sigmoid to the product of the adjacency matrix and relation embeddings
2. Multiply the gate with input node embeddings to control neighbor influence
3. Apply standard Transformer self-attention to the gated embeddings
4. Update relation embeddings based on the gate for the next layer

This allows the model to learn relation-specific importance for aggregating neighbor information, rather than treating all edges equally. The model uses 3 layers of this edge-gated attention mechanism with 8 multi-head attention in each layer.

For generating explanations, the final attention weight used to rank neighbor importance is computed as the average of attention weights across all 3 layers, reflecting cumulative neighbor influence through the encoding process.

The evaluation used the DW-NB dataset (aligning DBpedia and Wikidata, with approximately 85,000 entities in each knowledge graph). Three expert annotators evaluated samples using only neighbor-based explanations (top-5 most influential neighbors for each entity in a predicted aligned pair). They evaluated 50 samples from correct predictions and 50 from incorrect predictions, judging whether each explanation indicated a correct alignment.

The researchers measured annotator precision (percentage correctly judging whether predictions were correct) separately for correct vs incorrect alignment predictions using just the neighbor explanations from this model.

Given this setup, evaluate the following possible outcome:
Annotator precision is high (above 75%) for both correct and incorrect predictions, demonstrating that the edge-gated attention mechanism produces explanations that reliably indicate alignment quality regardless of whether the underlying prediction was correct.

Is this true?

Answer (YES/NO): NO